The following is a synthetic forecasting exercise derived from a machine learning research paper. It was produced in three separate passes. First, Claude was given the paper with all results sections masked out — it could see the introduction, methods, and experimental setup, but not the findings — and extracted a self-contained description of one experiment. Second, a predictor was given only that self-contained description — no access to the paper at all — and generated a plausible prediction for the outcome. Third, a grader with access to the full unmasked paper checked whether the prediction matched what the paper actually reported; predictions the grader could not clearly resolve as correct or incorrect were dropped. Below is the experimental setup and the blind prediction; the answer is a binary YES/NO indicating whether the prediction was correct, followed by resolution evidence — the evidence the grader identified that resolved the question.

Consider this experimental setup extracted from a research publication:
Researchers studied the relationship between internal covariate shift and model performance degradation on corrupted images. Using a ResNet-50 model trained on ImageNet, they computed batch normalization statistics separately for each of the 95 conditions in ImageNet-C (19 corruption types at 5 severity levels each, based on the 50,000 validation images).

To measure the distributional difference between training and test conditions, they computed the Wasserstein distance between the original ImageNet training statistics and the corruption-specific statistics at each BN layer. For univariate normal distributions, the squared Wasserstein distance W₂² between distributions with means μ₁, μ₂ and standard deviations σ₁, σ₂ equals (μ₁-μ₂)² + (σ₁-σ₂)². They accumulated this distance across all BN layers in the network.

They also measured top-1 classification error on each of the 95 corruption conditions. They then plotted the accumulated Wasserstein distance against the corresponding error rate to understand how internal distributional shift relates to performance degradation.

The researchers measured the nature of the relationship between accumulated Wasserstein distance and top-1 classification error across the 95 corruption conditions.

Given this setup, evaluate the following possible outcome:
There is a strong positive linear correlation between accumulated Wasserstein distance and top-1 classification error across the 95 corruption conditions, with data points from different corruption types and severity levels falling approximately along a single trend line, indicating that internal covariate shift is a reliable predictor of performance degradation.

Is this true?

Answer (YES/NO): NO